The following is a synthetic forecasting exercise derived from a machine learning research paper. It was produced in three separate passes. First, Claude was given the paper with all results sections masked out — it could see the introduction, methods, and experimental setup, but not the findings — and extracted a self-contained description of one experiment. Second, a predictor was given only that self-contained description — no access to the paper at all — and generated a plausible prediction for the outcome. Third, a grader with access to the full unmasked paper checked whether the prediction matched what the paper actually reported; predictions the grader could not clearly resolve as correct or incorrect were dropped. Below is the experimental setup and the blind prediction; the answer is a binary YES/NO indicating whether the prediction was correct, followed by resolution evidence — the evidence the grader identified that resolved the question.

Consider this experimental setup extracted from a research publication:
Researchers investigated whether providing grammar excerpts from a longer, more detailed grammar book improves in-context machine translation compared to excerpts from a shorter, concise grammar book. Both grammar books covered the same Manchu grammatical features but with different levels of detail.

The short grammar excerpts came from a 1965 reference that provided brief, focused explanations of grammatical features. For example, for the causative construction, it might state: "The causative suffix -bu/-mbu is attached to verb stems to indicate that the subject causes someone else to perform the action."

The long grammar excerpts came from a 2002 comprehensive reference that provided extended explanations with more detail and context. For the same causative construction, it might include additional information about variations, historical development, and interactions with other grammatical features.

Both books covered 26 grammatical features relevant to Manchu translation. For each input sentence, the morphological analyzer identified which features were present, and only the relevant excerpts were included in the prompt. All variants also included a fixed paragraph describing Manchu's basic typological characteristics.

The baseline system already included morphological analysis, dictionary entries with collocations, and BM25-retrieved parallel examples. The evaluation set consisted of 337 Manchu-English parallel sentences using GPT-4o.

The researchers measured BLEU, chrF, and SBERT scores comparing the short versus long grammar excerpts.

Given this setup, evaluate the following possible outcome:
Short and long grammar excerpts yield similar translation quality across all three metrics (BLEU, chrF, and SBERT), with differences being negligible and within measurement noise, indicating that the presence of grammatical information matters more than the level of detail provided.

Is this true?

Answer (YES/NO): NO